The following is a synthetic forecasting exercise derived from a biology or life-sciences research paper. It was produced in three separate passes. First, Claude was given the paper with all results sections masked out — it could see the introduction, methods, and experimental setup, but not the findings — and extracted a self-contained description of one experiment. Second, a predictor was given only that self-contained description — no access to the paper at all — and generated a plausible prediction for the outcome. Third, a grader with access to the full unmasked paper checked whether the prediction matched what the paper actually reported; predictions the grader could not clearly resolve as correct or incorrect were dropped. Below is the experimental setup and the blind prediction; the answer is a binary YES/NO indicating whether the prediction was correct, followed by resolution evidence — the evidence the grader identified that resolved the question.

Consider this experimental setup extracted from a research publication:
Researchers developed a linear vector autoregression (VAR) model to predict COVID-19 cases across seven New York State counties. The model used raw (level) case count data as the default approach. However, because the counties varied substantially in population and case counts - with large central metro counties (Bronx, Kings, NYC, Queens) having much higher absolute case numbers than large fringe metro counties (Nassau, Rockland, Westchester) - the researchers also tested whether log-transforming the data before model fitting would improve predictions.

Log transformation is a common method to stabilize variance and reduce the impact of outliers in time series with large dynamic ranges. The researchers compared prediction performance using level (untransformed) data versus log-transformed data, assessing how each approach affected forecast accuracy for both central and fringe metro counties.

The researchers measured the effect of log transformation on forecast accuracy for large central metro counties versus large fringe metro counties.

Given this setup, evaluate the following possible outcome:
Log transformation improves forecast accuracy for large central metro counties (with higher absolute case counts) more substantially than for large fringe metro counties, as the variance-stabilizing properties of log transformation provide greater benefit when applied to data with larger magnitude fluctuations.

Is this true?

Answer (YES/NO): NO